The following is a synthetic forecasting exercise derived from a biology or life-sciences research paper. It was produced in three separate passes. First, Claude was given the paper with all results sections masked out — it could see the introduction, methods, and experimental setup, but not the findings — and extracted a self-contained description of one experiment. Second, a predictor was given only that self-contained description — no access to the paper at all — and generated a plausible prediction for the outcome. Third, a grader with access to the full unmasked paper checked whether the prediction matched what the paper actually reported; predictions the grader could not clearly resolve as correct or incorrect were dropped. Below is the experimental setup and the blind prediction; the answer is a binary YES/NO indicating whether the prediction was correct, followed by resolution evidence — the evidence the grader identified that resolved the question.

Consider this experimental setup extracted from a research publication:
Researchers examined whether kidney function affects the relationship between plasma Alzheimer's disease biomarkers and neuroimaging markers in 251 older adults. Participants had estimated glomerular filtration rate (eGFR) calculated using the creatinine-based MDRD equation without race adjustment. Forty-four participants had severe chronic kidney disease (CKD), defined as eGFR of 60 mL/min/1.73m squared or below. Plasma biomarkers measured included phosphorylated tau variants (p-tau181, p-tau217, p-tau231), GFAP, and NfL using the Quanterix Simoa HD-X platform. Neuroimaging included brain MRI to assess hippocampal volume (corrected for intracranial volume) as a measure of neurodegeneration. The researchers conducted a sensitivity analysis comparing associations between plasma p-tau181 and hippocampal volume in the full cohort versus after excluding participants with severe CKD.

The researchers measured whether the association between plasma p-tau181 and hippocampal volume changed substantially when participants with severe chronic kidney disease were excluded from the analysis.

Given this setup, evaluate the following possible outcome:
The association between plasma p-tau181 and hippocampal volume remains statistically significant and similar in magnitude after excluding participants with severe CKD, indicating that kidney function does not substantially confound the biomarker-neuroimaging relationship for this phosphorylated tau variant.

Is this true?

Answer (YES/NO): NO